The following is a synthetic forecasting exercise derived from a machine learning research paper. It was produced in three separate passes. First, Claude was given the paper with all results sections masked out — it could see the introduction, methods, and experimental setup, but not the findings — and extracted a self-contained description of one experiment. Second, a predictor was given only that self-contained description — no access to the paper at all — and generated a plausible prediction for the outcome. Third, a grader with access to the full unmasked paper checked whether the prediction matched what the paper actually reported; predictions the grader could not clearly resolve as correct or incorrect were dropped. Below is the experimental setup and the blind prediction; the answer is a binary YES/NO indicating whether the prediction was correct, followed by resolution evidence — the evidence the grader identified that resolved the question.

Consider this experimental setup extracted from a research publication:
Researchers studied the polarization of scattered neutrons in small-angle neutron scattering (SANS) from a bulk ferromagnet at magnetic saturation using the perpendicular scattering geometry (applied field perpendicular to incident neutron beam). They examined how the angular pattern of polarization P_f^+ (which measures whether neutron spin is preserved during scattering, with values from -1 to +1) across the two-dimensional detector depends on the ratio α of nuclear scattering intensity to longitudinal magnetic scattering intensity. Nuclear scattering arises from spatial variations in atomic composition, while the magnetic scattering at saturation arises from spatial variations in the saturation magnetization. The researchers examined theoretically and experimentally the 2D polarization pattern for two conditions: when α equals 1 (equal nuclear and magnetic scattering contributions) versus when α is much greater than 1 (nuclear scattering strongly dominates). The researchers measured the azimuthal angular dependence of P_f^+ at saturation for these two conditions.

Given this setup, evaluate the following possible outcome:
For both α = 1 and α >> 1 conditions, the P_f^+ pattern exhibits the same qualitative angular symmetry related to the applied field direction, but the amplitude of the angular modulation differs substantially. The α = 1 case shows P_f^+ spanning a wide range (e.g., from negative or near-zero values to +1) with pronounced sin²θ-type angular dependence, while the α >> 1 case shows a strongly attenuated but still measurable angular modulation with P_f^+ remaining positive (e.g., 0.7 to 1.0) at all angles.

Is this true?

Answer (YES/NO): NO